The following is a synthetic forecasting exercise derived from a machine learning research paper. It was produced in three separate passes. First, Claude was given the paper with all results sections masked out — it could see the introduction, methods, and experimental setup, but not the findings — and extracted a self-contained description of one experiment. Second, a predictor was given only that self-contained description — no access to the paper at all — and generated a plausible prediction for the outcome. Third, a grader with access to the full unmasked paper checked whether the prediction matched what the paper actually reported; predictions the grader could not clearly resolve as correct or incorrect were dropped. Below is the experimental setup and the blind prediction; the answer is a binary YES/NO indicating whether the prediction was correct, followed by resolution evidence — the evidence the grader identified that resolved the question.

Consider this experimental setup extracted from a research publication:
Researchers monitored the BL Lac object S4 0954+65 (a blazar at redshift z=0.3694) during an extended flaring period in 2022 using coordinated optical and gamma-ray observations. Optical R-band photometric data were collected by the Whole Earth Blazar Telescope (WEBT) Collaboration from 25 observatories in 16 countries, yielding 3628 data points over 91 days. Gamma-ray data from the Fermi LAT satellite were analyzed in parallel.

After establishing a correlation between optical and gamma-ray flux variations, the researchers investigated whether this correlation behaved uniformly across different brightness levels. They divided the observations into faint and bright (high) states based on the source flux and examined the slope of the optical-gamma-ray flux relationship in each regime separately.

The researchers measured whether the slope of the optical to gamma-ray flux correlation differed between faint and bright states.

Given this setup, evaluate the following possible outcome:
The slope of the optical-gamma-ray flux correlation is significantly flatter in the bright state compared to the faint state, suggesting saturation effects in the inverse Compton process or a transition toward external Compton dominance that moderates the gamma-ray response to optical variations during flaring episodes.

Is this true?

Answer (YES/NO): NO